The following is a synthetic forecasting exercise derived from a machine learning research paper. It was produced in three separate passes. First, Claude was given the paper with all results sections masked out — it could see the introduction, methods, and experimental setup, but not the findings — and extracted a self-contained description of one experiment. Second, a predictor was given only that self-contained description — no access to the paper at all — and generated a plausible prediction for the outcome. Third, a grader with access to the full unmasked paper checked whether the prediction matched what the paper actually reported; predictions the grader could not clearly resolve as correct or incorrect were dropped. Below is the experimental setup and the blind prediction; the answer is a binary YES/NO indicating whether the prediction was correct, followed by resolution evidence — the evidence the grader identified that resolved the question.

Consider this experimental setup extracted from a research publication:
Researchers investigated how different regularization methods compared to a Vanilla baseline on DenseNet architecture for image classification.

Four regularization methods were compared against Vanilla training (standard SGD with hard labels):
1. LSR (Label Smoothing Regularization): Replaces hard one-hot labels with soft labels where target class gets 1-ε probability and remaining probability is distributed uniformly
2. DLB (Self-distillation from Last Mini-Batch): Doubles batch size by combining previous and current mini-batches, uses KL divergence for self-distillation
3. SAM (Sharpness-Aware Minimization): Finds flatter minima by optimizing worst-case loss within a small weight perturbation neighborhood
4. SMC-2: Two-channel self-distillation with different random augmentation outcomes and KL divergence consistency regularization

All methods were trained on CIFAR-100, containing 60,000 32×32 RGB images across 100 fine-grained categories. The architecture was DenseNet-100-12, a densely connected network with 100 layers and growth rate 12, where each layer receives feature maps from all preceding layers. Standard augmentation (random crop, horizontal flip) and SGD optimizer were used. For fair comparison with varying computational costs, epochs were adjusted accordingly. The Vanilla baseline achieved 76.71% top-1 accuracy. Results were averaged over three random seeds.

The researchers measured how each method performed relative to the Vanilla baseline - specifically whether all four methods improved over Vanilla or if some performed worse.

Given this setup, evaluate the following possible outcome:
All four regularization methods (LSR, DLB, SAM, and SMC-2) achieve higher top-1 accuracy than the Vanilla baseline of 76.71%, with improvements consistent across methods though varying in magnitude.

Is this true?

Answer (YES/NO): NO